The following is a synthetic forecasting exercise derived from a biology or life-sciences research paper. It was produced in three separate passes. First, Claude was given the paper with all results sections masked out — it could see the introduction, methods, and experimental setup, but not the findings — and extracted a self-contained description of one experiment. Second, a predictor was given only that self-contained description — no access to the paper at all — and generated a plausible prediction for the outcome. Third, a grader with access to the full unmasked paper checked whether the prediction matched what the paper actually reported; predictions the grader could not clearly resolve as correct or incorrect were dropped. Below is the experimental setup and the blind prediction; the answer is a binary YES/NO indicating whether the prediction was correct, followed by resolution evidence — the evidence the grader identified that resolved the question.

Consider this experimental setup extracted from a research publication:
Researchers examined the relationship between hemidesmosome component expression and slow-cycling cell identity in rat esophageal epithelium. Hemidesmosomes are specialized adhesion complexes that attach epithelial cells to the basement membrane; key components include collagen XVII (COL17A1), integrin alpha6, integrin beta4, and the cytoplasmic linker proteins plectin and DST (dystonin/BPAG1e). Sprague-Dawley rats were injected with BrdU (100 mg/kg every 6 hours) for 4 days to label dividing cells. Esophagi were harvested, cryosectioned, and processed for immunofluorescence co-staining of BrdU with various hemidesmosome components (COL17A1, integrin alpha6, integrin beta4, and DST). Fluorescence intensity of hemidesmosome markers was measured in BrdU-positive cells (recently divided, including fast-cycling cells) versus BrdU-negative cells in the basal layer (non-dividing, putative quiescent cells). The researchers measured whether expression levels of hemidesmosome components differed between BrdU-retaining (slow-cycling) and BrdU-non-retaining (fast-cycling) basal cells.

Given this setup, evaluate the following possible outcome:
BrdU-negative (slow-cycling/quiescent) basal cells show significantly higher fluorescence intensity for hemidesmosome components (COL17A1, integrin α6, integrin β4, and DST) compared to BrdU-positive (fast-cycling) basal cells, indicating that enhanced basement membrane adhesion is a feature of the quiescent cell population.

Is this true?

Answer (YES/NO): NO